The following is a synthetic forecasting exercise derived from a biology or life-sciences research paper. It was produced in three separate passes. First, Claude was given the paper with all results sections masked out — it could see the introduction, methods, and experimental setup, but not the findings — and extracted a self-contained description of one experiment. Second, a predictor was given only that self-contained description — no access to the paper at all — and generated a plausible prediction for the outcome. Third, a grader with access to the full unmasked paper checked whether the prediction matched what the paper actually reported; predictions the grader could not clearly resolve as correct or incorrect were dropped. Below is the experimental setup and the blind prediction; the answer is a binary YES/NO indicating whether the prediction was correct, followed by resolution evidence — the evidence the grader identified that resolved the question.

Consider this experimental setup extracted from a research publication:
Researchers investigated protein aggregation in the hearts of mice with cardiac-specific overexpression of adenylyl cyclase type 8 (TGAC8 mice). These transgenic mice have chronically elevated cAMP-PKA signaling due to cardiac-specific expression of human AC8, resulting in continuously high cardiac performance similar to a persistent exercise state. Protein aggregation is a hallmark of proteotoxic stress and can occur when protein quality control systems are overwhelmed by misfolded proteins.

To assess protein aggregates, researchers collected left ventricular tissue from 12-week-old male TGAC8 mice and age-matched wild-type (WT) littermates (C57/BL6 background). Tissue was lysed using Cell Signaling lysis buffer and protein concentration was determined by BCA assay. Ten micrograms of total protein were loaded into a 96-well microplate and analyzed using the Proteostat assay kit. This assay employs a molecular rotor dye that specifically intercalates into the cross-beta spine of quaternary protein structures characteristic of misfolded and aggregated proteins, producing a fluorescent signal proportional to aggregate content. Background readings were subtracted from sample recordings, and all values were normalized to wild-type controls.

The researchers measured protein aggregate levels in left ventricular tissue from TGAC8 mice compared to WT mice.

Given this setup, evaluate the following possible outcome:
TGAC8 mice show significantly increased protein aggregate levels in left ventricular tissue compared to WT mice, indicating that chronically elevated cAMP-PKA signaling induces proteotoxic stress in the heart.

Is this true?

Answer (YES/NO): NO